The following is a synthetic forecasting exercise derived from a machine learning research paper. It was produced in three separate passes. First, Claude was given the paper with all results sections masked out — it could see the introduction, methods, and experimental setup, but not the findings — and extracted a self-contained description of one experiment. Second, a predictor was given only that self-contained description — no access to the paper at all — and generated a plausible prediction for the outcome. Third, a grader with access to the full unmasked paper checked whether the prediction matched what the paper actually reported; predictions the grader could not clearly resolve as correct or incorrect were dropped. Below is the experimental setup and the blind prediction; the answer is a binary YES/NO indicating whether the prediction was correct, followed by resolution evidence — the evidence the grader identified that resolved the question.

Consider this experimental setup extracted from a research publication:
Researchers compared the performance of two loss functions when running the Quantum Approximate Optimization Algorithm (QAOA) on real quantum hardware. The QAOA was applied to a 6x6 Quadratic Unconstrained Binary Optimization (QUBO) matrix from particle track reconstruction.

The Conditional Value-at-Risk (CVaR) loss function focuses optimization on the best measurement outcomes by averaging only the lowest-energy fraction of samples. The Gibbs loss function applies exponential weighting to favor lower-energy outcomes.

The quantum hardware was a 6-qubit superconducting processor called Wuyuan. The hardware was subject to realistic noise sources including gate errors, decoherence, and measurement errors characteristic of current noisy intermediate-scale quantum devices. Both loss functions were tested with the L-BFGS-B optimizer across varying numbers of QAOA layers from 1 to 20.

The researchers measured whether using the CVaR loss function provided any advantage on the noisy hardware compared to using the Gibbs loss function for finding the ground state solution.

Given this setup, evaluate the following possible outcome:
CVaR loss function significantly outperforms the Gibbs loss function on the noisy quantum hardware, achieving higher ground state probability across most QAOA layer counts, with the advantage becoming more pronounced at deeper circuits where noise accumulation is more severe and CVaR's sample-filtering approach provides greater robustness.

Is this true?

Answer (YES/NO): NO